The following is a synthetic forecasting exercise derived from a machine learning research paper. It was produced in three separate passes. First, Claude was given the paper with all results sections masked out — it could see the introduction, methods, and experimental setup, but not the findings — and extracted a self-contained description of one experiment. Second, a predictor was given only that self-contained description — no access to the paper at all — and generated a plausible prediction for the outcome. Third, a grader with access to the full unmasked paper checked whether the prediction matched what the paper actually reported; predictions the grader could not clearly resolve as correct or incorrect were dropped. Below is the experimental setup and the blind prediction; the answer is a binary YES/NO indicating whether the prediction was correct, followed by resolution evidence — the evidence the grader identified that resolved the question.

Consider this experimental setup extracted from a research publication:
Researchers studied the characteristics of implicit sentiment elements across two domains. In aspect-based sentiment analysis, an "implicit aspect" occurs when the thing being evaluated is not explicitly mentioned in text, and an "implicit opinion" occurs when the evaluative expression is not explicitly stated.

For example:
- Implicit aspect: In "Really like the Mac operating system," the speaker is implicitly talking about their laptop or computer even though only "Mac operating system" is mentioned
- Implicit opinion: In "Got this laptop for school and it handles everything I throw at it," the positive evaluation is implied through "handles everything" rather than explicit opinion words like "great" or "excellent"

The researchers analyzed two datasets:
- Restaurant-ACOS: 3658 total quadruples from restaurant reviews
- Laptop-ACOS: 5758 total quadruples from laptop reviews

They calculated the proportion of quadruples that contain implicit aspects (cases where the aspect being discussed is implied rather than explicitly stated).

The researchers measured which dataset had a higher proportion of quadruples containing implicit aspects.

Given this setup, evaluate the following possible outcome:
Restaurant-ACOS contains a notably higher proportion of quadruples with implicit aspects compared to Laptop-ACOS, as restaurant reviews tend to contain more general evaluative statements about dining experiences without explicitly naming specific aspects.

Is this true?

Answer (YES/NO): NO